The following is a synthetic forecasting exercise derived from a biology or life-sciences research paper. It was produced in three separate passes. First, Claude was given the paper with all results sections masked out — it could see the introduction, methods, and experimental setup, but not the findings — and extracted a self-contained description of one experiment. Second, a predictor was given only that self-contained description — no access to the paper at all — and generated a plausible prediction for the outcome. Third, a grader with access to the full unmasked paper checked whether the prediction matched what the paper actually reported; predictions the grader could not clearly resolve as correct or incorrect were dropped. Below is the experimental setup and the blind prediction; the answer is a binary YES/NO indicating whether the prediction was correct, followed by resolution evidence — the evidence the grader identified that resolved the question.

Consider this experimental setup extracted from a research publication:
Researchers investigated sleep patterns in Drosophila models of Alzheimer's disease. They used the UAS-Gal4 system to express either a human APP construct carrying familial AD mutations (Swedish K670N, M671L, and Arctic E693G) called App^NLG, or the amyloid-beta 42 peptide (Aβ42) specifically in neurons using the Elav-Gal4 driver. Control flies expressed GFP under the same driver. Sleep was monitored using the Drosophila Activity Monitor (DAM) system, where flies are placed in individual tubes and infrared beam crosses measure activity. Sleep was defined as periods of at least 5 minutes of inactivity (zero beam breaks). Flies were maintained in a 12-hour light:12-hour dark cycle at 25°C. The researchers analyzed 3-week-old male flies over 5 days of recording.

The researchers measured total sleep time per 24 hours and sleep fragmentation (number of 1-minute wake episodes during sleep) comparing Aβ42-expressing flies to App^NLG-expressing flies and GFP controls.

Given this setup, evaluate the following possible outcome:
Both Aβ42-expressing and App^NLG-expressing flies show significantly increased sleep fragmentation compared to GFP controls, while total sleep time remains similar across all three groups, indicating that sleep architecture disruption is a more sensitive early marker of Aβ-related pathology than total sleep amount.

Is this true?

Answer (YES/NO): NO